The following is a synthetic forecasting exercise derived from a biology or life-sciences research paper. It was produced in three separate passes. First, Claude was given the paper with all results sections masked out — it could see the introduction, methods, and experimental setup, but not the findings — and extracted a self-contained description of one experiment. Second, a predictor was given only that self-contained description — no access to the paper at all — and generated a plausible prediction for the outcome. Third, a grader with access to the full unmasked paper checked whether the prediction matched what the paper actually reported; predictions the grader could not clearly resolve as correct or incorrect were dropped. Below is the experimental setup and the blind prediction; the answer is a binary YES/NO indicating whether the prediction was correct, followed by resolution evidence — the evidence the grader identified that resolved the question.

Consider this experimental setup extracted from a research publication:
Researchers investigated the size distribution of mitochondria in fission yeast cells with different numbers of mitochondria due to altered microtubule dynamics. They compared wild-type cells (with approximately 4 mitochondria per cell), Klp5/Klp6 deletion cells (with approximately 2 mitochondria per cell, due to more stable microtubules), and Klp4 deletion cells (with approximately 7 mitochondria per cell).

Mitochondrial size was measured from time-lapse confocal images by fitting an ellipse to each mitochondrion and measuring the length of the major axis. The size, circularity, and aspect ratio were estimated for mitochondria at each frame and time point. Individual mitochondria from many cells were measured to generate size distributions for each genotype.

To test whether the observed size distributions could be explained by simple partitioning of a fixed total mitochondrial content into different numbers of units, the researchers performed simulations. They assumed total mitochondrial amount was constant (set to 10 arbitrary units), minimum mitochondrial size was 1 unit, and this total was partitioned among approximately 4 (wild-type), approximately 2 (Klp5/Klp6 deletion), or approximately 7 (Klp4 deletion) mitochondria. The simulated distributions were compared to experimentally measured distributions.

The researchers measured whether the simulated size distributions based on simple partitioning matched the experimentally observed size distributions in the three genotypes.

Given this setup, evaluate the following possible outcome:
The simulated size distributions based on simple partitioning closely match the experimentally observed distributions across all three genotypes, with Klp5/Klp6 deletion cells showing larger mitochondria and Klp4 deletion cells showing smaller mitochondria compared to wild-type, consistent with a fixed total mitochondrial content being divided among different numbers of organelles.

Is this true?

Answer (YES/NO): YES